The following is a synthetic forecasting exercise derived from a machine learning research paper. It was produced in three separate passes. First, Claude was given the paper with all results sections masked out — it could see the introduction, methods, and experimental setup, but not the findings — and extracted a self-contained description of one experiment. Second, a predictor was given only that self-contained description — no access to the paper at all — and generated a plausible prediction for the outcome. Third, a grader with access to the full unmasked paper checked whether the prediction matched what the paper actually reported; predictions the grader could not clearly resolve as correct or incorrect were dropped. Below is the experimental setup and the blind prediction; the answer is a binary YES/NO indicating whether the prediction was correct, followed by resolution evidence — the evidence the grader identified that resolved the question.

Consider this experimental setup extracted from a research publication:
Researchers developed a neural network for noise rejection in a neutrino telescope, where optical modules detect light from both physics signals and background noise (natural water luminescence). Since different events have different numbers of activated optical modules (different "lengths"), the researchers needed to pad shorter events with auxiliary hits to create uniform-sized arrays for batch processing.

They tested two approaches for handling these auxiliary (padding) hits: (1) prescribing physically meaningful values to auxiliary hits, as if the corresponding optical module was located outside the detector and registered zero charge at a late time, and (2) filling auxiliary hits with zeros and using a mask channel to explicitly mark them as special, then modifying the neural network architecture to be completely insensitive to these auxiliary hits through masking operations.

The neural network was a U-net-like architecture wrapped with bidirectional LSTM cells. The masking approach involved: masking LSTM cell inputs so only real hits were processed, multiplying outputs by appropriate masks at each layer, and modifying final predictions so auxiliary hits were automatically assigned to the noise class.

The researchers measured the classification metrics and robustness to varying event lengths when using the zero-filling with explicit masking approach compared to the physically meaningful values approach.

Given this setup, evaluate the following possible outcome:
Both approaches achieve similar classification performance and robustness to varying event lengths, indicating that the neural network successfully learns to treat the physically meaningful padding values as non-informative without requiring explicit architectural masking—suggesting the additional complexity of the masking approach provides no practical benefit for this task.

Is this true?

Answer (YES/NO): NO